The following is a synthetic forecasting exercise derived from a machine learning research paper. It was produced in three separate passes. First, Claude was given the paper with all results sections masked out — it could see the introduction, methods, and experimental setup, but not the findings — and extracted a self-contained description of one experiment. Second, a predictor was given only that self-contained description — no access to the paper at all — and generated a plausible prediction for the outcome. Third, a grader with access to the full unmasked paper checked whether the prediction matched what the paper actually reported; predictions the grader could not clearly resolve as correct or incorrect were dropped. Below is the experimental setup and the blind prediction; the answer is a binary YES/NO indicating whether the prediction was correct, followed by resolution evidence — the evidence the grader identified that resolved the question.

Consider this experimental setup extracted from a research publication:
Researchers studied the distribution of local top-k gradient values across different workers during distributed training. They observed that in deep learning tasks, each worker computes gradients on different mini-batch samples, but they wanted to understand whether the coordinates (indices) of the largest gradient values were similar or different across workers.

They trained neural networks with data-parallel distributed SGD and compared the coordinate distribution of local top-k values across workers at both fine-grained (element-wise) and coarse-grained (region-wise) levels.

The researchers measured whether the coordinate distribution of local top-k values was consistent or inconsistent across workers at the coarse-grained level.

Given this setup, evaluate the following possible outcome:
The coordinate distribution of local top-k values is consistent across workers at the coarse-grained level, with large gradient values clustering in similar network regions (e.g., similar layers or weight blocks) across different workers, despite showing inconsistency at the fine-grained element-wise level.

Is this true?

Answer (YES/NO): YES